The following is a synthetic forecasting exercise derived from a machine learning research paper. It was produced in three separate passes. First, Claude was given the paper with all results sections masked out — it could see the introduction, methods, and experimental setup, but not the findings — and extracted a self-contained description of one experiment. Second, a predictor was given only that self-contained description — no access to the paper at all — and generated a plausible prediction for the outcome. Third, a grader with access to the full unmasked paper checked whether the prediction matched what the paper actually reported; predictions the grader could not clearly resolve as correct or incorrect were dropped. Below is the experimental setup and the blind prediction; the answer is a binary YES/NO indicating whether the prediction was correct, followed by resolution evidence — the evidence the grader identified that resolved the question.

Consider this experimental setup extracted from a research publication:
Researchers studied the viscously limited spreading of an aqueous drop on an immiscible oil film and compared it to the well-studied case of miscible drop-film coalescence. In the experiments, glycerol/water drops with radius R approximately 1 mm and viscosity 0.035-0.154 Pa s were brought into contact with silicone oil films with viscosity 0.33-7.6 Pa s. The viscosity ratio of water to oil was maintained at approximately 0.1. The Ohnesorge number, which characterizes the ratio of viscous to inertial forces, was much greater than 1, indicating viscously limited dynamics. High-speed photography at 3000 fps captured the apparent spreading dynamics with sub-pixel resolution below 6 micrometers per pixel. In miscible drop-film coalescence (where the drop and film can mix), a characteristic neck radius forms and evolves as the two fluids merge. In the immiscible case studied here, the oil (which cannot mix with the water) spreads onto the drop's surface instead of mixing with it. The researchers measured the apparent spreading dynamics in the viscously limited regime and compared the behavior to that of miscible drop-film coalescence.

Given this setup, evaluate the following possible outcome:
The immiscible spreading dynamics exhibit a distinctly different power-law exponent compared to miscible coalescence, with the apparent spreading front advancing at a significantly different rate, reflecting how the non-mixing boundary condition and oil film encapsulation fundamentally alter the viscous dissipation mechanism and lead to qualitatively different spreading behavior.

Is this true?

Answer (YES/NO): NO